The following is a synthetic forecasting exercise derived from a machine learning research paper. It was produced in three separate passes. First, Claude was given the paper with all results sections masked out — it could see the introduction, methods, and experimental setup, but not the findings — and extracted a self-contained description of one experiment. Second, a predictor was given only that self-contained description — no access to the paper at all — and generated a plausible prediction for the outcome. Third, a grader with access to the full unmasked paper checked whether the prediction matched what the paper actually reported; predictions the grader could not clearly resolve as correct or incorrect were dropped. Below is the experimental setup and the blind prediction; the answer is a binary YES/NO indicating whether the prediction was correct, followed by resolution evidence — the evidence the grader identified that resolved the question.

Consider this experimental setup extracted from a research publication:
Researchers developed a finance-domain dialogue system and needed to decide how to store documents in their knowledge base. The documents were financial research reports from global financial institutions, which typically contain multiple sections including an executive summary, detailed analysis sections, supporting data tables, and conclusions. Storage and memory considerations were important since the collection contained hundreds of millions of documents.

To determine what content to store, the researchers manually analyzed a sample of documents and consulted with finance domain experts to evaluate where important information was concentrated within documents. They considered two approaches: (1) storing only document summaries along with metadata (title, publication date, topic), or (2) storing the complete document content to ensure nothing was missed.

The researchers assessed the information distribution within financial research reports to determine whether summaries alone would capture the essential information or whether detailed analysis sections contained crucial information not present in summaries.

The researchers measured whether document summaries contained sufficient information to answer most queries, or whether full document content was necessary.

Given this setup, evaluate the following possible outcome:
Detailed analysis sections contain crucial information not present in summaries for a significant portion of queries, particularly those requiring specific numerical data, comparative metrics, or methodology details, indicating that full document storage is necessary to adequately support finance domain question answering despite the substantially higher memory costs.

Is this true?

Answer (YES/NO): NO